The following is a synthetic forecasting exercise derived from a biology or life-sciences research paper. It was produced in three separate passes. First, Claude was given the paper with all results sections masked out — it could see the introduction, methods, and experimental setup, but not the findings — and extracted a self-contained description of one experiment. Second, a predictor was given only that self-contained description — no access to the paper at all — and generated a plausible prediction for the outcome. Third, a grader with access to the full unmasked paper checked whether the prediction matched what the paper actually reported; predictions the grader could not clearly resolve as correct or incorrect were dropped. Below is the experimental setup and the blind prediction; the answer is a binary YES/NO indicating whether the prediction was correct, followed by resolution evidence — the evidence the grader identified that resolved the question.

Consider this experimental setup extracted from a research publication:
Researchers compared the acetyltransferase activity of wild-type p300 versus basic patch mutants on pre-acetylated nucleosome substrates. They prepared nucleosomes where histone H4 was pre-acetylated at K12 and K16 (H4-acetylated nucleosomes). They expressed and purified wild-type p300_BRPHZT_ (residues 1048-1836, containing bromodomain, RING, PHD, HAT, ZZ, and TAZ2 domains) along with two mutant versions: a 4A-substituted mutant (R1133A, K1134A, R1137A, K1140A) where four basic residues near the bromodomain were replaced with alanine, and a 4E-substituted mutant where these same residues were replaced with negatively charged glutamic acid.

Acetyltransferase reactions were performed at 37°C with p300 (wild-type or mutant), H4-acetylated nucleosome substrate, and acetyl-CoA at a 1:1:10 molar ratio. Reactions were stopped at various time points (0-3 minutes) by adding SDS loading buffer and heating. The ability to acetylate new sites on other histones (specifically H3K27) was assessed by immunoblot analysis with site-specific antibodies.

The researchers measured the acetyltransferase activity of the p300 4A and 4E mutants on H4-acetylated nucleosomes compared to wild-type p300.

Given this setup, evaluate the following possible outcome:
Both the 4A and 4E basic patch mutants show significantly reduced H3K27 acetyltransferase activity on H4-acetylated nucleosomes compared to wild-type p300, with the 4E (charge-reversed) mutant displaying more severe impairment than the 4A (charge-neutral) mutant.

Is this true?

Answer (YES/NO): YES